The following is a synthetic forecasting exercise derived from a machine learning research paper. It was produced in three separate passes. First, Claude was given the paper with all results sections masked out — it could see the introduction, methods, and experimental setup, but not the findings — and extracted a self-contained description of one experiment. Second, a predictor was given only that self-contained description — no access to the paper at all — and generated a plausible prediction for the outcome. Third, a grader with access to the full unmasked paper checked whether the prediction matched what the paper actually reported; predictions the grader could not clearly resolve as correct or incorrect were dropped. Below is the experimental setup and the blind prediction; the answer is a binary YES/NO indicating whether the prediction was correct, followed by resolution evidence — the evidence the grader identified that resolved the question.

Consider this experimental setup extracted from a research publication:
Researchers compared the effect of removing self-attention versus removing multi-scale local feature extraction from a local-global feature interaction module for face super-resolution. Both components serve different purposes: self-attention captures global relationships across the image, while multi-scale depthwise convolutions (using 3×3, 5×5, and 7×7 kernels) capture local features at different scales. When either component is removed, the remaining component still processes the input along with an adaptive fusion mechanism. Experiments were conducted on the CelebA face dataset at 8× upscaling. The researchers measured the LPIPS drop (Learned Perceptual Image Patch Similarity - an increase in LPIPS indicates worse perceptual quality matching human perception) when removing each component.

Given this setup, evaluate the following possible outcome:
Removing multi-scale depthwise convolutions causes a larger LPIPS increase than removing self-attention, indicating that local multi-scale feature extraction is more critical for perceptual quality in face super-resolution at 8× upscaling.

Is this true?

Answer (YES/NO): YES